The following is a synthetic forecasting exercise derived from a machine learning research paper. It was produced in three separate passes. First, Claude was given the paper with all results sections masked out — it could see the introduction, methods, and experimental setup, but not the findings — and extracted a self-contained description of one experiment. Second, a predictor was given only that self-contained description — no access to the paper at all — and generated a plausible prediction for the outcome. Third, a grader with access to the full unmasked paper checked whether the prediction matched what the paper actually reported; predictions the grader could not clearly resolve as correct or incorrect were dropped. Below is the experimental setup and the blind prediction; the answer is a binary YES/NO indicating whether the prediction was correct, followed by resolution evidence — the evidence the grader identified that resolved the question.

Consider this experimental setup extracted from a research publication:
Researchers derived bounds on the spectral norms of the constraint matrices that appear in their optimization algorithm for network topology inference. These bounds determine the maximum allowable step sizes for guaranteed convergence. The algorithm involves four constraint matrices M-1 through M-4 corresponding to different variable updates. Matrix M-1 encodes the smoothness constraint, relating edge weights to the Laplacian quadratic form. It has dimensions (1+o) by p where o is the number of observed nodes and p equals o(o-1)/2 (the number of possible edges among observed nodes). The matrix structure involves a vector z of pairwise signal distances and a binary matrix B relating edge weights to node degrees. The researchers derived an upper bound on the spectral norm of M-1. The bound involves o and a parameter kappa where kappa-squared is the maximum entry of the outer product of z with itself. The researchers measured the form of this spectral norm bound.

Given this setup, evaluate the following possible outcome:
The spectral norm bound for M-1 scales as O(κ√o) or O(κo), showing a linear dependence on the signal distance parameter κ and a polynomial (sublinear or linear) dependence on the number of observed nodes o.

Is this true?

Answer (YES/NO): YES